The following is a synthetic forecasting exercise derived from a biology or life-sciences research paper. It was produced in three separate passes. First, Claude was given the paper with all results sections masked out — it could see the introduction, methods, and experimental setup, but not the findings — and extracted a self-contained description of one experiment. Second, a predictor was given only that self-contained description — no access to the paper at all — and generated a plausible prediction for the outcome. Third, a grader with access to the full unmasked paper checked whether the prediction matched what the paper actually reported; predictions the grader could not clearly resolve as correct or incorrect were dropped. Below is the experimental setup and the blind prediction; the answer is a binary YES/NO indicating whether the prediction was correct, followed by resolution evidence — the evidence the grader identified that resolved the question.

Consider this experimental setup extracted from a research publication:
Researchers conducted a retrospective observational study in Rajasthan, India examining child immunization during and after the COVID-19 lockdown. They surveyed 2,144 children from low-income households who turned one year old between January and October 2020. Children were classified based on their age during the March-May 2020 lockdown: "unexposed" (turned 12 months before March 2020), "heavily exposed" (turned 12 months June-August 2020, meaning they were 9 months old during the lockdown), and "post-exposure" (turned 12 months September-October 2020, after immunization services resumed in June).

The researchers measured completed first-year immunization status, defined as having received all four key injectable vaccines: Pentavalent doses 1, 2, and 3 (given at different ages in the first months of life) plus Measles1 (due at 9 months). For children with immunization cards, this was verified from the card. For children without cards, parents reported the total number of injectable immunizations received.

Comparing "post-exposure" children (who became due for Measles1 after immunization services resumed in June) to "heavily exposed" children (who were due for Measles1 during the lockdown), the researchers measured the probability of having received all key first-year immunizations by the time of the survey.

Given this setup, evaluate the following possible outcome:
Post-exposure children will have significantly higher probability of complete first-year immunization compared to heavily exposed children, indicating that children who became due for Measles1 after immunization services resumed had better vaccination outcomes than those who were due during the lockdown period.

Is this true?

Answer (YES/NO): NO